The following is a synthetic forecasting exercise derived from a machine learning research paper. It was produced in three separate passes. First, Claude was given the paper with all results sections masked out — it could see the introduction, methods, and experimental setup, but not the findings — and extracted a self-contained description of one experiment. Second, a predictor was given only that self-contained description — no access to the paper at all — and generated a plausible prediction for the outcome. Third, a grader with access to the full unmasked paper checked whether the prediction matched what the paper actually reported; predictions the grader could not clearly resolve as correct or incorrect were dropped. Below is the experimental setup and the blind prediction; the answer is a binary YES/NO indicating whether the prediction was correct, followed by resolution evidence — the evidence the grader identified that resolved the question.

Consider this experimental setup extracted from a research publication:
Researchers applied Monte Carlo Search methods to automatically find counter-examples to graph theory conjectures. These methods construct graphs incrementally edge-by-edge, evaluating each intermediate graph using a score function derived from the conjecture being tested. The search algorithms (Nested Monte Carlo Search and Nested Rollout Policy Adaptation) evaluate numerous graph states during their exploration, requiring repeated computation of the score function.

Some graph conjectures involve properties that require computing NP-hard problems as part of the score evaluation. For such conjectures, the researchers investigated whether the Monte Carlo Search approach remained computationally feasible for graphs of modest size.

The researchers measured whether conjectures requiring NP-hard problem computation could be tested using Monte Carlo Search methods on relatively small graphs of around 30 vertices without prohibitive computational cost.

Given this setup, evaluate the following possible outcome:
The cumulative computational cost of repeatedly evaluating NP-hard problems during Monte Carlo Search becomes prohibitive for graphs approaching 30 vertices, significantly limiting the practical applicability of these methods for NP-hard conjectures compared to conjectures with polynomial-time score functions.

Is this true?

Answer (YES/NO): NO